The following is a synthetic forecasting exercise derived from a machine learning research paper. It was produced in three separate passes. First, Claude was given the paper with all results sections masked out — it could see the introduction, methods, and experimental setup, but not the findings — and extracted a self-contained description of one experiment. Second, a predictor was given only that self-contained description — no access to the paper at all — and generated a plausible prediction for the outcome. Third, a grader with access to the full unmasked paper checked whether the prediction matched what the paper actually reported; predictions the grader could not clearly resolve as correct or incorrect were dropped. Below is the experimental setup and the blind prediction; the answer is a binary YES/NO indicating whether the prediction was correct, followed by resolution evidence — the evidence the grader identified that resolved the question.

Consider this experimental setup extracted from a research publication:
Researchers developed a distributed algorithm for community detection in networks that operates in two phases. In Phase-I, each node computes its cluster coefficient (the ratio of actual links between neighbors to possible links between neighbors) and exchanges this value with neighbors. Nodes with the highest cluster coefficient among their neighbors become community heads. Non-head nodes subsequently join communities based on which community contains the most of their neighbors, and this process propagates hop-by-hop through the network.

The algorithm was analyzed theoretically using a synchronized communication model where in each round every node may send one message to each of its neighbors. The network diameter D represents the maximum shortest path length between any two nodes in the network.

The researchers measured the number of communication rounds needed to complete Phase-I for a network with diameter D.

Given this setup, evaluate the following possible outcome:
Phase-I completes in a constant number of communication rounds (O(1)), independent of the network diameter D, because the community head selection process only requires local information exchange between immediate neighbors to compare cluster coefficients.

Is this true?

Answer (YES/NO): NO